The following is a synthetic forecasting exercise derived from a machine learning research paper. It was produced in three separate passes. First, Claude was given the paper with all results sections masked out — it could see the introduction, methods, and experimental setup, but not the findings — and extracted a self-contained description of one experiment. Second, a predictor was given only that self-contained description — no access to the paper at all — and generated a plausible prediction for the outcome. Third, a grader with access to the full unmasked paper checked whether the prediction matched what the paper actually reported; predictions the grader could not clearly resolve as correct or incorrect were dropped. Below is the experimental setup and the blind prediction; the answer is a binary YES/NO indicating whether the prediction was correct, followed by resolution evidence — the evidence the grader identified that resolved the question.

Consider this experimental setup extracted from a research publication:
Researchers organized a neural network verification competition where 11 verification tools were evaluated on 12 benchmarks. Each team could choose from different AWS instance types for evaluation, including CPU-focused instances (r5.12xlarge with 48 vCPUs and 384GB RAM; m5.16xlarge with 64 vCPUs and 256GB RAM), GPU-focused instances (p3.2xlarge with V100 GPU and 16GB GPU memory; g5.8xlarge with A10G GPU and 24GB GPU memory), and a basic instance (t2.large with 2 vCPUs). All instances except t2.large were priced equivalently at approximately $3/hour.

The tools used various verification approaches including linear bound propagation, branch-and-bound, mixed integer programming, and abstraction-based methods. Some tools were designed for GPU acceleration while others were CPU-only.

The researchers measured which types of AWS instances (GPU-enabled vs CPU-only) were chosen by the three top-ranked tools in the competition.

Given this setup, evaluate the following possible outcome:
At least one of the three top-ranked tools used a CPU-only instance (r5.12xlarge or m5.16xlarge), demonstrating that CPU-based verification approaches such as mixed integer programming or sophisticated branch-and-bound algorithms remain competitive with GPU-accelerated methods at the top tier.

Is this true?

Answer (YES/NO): NO